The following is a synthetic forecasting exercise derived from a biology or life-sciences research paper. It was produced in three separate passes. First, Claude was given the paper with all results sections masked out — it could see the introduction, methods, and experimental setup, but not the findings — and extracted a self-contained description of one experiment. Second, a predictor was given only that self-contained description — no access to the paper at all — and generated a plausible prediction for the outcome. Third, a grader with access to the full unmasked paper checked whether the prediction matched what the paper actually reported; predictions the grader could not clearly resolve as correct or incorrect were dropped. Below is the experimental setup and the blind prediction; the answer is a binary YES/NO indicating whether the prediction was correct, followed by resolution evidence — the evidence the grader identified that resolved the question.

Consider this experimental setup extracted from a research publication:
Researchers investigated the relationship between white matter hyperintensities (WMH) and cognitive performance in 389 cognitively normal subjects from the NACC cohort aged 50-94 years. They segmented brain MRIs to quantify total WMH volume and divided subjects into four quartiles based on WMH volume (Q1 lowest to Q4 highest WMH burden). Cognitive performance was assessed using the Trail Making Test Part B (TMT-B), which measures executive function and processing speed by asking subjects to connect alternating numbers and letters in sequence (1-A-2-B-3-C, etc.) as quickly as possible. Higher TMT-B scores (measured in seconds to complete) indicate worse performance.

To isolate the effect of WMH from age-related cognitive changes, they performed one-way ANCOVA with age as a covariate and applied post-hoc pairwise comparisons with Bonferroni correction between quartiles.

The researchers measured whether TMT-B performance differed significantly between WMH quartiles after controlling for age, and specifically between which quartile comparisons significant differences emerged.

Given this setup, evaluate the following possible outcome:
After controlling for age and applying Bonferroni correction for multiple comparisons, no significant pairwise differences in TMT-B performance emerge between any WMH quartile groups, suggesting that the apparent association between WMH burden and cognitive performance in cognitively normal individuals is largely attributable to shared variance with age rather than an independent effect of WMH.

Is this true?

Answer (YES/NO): NO